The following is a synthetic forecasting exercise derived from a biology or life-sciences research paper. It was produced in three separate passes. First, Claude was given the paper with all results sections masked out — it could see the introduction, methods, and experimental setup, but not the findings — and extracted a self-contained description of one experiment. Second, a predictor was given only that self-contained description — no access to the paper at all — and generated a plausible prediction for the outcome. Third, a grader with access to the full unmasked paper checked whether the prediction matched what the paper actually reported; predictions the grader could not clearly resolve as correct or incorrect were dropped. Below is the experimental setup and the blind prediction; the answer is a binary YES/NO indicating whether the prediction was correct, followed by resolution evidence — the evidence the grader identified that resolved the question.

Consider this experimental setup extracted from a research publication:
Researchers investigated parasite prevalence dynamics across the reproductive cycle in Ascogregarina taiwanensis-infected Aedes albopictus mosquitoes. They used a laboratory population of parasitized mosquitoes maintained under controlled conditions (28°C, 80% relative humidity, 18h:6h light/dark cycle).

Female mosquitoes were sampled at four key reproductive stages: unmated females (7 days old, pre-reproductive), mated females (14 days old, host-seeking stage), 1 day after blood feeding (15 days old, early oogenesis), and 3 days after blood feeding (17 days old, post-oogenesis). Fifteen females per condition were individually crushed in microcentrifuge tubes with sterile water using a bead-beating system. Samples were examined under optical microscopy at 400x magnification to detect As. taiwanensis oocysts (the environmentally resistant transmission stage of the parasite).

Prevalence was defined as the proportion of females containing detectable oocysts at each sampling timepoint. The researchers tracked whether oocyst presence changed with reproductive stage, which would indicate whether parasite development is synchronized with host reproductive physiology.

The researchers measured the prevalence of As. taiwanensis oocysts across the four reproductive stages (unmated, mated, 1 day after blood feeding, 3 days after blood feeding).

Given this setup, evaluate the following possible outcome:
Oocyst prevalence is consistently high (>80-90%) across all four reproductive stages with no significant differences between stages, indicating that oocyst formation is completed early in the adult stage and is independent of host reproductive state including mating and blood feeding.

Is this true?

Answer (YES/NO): NO